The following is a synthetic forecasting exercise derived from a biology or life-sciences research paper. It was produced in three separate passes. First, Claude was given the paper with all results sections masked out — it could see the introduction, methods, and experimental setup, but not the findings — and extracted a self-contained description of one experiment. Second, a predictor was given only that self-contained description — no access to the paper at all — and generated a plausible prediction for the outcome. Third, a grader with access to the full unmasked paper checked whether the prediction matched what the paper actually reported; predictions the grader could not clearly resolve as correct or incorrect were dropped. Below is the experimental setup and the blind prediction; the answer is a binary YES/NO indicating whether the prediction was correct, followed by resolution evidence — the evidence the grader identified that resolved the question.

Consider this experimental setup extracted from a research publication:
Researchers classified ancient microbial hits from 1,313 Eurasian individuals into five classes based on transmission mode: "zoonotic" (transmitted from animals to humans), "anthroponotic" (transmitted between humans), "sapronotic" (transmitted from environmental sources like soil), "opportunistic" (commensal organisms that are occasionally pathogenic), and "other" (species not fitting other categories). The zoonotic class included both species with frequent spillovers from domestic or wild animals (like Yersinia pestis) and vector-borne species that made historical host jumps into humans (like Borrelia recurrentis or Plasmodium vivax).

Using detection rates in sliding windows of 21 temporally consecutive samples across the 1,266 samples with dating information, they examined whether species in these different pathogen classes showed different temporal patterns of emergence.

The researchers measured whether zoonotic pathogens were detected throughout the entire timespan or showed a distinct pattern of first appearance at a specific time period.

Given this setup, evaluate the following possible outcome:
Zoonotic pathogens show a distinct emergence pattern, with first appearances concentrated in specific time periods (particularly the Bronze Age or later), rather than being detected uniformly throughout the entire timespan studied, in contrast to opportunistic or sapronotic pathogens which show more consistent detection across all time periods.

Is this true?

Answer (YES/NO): YES